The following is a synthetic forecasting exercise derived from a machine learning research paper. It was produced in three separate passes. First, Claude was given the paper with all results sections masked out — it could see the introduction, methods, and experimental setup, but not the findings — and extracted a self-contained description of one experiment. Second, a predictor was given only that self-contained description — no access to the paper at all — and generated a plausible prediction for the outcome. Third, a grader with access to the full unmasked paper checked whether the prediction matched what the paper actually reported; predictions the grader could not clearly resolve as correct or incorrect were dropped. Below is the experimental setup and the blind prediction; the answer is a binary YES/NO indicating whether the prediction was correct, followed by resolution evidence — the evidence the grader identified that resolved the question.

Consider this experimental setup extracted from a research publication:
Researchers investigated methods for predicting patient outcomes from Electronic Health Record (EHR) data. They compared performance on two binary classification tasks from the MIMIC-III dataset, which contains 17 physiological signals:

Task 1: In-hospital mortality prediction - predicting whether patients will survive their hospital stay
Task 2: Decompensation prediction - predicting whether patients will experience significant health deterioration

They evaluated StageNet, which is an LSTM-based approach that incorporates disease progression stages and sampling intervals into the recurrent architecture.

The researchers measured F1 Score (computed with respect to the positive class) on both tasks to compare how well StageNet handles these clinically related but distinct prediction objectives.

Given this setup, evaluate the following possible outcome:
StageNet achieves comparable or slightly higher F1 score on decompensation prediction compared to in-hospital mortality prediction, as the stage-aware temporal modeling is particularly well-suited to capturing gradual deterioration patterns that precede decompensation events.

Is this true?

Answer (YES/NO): NO